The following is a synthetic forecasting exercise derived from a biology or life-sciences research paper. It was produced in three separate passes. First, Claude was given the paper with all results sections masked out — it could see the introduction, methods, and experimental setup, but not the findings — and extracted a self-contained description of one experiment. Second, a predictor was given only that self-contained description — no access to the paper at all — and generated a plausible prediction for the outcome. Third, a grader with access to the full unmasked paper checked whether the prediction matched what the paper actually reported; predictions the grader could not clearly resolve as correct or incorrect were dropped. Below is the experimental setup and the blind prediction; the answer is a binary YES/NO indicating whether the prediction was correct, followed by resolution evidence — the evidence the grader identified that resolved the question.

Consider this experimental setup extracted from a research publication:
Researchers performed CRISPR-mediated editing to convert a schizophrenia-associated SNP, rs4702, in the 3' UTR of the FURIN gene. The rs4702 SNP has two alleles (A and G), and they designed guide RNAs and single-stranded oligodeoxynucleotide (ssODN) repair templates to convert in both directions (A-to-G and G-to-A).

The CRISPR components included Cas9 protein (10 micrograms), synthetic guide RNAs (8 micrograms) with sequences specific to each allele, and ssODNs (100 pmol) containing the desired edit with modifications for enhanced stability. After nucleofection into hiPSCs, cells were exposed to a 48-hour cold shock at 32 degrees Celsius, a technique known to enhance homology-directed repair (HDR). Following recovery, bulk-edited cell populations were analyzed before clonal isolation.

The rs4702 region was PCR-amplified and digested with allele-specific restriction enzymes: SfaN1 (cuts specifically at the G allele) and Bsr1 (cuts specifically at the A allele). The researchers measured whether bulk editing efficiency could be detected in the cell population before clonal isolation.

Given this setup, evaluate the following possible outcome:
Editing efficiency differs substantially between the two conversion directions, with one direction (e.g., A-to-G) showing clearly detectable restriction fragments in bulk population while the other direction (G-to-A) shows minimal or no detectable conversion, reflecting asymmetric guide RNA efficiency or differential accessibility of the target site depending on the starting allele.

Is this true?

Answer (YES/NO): NO